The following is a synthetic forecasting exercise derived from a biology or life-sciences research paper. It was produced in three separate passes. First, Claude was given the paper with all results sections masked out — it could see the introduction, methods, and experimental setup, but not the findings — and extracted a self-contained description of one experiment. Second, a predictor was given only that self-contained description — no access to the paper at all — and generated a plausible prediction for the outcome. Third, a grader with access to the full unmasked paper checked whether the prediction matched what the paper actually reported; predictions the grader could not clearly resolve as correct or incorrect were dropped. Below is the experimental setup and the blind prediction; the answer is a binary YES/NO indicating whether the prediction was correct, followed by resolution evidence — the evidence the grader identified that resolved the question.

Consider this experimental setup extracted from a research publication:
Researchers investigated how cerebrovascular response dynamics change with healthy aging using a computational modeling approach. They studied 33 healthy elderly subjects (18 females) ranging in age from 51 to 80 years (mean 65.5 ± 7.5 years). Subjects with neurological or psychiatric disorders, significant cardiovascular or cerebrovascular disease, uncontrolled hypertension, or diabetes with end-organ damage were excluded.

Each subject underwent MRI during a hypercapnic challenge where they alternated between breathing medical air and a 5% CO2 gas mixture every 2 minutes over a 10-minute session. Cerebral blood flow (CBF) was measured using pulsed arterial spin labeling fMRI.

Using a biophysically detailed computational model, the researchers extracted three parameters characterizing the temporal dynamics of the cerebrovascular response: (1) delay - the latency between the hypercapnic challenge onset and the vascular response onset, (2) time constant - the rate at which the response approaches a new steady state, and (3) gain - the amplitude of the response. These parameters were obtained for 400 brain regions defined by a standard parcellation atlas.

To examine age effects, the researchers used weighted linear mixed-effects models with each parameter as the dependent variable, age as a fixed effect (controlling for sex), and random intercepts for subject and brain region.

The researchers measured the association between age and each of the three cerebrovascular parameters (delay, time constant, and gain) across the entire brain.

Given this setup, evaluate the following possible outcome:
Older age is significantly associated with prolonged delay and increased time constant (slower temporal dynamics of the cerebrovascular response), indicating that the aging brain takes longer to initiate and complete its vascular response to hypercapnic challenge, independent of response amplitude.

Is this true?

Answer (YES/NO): NO